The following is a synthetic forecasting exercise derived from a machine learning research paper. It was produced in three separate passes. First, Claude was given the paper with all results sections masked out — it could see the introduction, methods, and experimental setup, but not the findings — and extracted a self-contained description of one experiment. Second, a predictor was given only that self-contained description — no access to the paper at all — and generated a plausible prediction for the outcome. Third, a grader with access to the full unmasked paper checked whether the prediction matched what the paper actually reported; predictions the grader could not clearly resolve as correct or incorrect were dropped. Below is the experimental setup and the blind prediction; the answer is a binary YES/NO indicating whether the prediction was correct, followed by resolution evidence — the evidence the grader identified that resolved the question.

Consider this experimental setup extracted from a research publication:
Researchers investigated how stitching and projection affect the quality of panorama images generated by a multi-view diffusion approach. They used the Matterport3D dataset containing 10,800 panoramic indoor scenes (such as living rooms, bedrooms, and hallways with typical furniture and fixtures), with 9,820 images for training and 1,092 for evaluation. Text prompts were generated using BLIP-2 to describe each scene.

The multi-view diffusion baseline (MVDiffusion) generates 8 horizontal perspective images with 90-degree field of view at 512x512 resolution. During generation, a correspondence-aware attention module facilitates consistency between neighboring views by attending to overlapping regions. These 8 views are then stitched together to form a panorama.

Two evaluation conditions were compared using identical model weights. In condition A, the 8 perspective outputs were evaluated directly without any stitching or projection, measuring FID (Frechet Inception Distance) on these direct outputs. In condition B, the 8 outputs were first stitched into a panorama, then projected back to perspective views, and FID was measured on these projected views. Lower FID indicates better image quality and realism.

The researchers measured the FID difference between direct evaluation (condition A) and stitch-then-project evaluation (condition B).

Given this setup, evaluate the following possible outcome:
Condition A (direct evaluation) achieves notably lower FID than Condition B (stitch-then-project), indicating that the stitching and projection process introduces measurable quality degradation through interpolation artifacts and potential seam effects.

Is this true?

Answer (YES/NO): YES